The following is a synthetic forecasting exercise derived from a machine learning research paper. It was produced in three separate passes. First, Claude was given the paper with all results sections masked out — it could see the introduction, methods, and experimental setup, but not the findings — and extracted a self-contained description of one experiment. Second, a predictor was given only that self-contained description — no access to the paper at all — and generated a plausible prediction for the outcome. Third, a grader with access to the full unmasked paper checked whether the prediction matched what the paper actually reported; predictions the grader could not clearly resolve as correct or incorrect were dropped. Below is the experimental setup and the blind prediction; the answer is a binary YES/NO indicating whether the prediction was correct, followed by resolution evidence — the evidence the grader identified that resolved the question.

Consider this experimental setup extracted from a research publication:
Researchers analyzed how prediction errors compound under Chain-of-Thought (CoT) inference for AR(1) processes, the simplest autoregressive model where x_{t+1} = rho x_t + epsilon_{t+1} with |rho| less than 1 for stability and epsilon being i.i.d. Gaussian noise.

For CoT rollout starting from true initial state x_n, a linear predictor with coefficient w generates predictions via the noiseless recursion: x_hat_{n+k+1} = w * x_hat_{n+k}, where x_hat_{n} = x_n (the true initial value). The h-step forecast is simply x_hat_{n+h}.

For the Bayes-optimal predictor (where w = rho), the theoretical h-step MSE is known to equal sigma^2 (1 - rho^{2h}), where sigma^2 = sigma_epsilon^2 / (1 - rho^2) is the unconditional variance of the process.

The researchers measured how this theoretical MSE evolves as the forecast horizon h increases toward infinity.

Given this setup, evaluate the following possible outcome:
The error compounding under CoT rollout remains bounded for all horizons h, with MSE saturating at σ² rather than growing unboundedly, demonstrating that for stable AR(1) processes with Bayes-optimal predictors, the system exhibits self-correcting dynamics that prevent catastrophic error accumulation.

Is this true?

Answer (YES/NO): NO